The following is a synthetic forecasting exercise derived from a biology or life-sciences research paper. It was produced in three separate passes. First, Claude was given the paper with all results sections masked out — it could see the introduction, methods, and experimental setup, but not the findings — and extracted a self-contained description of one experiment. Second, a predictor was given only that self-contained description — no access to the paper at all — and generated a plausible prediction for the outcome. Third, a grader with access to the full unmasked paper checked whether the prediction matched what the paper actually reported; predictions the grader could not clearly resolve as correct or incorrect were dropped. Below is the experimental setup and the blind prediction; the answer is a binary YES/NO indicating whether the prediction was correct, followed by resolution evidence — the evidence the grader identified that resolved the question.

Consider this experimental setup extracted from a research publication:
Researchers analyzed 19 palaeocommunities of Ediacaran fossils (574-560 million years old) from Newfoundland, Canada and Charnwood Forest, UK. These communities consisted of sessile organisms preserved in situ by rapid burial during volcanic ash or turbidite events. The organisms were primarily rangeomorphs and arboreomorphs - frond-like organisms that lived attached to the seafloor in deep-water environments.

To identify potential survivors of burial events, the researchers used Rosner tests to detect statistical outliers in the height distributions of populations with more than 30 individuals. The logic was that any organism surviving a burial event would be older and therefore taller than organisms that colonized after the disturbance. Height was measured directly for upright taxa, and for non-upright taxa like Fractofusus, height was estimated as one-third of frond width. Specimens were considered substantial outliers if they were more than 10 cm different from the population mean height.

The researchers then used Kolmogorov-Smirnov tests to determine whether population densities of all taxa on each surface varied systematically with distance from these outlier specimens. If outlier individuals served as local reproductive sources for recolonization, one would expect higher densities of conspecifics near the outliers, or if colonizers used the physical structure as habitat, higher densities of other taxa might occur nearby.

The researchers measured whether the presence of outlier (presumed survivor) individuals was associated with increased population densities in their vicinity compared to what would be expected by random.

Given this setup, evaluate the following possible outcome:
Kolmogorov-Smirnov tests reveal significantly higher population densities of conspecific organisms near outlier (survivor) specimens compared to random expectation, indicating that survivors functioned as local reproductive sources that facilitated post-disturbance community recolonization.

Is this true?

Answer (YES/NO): NO